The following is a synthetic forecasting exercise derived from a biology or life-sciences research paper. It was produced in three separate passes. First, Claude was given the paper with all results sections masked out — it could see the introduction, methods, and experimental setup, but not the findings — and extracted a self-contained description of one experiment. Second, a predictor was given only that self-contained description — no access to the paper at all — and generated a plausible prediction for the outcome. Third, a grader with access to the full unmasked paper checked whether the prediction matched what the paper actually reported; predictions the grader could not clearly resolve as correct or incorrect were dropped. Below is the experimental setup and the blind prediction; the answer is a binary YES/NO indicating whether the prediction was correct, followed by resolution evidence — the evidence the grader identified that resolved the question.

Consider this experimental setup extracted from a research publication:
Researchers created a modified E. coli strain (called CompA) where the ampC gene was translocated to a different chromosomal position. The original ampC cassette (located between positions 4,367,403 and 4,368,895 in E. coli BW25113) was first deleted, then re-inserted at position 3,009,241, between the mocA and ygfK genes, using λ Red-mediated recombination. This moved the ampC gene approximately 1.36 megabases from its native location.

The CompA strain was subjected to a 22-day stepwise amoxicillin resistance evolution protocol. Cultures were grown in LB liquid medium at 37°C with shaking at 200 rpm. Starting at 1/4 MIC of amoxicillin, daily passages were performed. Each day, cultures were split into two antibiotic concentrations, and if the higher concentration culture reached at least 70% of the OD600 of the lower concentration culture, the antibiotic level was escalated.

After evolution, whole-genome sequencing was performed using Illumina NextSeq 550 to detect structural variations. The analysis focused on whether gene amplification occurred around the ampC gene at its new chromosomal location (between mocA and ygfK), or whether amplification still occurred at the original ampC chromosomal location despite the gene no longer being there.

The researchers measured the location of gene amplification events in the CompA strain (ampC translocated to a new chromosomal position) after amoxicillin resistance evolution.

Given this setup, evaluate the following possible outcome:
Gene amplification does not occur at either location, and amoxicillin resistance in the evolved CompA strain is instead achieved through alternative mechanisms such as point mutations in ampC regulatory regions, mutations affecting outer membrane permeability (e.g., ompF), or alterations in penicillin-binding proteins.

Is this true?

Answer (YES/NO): NO